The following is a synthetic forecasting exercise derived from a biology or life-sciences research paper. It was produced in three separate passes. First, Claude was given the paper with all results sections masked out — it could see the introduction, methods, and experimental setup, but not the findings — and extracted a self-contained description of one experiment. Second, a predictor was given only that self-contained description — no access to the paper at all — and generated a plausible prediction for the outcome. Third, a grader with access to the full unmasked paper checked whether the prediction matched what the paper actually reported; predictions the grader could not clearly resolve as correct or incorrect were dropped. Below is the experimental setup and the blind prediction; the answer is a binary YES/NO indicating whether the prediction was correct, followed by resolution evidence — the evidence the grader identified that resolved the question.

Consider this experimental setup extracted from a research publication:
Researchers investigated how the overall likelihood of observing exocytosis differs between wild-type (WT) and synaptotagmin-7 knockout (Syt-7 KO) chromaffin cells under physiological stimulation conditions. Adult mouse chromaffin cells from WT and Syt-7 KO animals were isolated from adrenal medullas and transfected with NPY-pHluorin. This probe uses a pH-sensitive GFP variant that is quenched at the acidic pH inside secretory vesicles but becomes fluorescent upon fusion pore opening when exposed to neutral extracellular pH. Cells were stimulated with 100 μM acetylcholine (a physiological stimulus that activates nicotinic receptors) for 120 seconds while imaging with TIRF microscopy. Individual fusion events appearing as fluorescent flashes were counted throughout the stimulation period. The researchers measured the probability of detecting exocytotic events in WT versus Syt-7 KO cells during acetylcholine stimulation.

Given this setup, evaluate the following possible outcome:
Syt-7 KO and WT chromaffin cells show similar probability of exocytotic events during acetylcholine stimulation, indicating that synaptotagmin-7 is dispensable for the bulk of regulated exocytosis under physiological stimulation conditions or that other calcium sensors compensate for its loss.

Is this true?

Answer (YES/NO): NO